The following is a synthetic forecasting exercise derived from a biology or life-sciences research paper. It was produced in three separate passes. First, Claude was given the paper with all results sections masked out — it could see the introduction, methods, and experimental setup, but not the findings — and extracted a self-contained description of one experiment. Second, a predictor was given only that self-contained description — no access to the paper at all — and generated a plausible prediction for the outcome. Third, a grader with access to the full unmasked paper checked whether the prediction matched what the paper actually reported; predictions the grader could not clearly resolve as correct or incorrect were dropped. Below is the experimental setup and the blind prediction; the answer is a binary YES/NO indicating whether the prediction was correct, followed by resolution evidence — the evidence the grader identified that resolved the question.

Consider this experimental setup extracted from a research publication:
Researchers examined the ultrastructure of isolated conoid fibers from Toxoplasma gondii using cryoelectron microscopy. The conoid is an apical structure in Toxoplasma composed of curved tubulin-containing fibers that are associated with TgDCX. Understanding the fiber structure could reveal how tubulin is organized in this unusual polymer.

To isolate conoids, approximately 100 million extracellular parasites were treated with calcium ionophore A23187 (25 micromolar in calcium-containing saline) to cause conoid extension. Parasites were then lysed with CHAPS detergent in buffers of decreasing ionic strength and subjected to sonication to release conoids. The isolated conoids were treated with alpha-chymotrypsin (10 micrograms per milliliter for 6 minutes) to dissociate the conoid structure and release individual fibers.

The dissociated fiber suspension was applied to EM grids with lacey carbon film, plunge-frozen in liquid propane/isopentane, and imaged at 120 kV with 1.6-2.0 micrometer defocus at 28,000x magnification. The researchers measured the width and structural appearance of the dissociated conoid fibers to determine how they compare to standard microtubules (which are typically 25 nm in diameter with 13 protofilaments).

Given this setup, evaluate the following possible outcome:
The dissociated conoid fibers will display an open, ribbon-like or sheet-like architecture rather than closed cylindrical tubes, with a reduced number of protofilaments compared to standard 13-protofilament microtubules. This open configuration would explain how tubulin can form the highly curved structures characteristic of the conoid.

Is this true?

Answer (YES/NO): YES